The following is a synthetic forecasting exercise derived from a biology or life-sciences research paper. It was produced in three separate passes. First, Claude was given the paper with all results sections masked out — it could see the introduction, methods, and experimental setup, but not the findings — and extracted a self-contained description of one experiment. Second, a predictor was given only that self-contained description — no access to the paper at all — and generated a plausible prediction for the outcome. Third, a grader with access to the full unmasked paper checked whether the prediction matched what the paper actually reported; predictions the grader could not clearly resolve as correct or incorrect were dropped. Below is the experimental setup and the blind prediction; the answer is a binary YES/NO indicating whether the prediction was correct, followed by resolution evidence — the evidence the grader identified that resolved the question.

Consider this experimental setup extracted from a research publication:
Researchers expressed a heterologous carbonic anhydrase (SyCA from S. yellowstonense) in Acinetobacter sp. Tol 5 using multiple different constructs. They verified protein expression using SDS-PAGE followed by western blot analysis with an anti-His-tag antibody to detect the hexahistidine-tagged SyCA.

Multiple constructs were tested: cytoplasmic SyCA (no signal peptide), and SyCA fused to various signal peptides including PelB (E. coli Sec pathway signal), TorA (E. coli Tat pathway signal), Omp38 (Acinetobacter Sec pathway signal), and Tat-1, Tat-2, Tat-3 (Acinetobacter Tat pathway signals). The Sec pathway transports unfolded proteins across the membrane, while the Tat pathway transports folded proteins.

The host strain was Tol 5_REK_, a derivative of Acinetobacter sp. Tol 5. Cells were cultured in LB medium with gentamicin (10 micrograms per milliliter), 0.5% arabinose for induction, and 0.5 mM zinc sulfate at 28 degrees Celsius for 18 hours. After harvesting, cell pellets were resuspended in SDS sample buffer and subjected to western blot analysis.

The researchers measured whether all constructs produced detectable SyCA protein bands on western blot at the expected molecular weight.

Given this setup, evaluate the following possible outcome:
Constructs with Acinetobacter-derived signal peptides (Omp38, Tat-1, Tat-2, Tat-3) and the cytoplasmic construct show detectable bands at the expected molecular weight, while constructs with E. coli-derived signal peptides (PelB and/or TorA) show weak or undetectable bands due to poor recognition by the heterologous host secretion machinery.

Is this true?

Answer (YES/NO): NO